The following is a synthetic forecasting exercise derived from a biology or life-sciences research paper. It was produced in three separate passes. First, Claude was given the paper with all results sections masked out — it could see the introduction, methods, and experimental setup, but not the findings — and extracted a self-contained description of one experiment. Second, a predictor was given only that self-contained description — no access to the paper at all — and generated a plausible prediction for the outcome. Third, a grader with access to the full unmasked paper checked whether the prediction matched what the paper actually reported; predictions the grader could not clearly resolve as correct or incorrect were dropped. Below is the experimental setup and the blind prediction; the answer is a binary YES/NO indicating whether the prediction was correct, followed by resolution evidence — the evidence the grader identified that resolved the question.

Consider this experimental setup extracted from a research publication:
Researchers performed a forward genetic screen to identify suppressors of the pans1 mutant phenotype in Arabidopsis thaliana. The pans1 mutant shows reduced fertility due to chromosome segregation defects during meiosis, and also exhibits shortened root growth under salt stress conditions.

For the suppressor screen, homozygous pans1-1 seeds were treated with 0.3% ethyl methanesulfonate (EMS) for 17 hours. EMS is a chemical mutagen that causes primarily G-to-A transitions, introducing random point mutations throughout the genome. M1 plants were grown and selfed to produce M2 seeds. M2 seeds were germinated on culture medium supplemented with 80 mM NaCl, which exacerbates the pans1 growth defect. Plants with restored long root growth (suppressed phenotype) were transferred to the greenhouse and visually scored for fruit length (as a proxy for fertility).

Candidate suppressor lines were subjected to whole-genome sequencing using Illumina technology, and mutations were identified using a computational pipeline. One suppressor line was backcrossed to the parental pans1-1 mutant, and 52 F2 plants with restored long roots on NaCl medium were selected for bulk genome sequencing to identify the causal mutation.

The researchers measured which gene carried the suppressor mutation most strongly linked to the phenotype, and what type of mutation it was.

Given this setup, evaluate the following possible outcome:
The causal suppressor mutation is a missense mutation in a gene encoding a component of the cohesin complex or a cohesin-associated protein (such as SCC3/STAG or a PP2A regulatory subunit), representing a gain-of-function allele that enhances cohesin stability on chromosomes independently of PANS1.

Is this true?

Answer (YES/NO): NO